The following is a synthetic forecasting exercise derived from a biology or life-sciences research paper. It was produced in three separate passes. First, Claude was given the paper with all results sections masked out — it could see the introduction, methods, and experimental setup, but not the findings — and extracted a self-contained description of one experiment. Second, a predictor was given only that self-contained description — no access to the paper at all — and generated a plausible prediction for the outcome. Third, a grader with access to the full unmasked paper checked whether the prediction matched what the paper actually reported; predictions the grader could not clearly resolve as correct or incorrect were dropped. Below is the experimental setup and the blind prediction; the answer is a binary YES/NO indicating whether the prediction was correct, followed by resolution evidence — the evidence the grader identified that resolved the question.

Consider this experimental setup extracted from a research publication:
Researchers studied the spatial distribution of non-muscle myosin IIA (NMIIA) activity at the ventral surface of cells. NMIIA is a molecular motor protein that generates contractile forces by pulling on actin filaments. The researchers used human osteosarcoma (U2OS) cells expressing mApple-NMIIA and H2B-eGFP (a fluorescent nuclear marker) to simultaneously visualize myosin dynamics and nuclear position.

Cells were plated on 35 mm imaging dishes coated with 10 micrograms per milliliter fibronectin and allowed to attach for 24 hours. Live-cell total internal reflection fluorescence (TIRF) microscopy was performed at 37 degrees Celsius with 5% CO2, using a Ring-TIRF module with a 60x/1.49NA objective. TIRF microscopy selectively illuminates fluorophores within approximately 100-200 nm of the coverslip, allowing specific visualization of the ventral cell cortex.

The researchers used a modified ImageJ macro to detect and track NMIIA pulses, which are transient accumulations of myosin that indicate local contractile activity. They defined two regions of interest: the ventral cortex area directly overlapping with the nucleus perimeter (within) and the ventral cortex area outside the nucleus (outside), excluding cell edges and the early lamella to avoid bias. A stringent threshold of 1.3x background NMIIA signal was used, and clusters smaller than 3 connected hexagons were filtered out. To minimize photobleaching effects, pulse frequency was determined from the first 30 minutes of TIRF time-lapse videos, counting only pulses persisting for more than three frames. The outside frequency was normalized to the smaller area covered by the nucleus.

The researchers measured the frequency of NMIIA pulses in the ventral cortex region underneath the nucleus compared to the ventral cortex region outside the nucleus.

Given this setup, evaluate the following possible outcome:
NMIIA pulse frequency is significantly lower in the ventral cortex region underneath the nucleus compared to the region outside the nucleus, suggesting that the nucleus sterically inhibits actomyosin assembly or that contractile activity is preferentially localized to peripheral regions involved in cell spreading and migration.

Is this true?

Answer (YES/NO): NO